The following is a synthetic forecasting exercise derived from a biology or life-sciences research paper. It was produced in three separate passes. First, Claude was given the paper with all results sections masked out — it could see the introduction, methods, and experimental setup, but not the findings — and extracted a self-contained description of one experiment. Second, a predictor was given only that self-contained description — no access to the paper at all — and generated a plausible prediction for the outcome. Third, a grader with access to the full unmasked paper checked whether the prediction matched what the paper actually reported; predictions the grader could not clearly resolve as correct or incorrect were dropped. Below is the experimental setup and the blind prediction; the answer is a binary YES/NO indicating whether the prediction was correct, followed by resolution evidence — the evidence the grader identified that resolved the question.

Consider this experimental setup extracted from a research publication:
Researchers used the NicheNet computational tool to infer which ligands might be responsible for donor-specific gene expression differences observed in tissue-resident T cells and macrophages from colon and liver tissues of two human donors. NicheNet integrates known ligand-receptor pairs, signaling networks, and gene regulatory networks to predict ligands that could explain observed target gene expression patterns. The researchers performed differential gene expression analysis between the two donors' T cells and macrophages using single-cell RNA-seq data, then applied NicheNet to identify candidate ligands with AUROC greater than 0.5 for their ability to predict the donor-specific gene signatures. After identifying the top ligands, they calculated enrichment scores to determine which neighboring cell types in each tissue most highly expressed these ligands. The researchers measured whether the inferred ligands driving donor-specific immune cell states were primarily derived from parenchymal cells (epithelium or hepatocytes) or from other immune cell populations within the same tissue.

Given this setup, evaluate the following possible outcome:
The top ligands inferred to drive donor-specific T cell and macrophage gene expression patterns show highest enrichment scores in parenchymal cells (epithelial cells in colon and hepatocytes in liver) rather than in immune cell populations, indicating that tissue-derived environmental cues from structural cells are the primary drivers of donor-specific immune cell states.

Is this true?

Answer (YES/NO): NO